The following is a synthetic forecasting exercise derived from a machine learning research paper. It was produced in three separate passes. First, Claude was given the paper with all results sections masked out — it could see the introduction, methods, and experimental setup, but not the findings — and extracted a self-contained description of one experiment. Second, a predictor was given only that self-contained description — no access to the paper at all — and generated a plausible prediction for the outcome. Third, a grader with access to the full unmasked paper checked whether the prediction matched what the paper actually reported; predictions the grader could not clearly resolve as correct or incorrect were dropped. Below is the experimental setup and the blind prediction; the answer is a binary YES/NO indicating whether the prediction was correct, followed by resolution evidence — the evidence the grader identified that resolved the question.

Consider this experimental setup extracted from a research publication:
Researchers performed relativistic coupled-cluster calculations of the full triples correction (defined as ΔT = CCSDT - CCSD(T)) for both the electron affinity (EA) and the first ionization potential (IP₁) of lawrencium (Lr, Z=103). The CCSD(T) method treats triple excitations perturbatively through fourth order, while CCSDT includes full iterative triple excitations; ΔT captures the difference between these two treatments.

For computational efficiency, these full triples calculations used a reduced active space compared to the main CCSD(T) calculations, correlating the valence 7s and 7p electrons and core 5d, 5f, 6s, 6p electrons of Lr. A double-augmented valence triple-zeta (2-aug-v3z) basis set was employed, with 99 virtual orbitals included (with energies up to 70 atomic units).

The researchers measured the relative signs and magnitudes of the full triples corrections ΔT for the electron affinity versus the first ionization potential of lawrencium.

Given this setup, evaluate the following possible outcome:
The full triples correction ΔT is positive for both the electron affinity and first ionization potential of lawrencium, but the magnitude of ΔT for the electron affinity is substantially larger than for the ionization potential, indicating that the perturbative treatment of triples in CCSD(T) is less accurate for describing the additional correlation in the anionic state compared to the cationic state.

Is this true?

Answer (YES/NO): NO